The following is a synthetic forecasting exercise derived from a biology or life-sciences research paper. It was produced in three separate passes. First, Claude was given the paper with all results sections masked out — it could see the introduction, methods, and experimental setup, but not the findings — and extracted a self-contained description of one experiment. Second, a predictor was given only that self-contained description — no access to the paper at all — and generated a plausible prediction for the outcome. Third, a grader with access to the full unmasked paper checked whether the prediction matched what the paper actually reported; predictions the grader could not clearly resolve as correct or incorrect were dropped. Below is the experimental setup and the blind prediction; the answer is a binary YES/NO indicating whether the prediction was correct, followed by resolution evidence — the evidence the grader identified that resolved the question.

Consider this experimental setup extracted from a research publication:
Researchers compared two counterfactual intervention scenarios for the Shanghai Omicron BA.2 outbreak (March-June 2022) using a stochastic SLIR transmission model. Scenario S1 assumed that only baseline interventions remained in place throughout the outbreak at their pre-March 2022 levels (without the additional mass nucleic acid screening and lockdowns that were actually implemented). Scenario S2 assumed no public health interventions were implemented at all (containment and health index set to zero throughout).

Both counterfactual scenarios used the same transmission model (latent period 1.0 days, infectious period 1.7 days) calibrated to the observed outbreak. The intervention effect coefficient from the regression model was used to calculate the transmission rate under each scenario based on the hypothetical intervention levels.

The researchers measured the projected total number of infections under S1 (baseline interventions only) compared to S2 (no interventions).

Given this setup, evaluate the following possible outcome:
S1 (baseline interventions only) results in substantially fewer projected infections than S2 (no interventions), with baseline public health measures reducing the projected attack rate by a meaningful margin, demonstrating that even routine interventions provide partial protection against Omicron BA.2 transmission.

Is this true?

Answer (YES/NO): YES